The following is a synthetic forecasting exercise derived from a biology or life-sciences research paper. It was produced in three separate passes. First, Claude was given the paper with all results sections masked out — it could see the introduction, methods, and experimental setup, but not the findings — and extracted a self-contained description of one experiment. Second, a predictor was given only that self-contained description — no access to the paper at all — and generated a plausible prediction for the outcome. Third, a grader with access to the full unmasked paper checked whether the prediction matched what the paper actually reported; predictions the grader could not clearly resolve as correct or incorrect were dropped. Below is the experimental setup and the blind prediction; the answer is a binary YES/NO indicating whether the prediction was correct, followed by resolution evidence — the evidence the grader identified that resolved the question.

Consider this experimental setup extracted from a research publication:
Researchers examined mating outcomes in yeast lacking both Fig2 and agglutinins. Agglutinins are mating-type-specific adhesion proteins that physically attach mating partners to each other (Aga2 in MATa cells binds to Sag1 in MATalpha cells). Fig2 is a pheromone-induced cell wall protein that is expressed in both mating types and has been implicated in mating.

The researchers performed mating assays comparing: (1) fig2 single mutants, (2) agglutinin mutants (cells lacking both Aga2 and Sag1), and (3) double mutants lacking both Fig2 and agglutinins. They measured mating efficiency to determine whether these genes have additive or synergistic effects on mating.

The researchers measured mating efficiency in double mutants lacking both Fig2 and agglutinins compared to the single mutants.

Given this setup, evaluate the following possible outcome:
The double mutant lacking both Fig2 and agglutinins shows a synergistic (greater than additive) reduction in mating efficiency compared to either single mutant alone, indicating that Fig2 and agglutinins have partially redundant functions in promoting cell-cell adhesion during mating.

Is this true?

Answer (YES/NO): NO